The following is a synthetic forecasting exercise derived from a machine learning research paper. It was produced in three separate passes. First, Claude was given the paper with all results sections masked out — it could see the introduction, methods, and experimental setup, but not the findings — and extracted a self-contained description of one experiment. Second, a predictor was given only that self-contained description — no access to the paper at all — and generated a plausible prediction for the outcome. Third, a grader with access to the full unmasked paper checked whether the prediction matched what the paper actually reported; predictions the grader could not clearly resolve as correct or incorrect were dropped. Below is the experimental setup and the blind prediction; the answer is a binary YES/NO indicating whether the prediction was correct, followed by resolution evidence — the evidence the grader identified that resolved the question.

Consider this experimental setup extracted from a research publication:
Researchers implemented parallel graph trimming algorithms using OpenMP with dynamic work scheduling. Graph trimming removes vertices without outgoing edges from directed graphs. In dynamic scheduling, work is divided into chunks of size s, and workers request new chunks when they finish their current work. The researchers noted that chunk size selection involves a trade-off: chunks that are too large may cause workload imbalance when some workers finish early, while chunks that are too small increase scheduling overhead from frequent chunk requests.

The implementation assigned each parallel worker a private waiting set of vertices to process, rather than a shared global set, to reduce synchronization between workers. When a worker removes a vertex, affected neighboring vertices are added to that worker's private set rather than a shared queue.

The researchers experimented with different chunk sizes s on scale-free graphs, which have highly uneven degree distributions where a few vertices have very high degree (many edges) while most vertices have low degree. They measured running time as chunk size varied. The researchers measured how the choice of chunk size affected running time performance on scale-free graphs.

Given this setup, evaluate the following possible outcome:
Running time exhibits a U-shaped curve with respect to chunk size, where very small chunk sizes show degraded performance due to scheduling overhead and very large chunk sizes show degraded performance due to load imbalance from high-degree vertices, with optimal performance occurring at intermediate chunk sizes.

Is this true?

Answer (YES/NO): YES